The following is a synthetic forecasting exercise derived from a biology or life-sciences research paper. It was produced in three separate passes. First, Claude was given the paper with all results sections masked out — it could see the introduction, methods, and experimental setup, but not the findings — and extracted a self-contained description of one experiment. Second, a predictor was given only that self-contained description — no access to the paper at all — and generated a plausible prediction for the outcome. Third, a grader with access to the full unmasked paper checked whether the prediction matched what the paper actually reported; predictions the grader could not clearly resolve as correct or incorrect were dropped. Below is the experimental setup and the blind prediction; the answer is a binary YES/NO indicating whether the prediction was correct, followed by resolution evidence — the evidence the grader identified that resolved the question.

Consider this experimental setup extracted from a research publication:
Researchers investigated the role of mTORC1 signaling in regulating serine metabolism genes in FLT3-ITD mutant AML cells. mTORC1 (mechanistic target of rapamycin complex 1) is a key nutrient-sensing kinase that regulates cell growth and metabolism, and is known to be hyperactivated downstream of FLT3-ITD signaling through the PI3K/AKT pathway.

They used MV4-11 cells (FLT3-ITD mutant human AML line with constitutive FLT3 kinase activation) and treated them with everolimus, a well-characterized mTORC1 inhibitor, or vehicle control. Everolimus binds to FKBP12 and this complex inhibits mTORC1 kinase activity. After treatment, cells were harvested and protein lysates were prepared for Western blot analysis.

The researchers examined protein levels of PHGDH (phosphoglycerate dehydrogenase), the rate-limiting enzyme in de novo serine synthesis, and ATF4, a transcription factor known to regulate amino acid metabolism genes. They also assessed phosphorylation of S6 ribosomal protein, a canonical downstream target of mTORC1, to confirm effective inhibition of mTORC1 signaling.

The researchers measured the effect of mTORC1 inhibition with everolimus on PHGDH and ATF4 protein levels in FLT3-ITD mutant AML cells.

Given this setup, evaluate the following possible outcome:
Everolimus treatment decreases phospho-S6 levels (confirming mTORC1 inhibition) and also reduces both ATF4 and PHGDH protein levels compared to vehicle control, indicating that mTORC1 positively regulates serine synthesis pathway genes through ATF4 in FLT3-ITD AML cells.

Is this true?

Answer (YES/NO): YES